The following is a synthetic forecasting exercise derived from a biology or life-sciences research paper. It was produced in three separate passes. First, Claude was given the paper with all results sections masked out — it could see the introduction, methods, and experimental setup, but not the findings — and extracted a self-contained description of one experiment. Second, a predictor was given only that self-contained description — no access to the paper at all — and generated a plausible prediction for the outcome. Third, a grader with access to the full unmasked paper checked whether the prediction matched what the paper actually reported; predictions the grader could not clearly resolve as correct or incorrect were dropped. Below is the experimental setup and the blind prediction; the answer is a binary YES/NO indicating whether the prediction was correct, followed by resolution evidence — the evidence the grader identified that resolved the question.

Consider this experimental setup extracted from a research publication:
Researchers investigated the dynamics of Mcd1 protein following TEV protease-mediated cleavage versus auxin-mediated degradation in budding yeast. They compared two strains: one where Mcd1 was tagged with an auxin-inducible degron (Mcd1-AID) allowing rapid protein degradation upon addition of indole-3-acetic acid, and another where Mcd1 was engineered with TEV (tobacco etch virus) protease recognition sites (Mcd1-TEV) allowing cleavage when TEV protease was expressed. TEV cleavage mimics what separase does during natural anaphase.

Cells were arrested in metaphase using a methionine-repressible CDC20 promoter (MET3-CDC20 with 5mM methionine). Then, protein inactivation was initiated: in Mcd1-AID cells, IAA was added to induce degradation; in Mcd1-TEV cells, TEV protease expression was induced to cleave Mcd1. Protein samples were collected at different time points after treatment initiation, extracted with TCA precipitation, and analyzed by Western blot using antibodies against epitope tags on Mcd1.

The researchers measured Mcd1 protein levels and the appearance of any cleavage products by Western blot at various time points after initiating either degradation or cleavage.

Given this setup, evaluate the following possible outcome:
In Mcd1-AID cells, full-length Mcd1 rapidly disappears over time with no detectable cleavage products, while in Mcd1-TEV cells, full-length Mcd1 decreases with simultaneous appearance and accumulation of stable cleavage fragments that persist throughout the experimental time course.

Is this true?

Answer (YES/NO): YES